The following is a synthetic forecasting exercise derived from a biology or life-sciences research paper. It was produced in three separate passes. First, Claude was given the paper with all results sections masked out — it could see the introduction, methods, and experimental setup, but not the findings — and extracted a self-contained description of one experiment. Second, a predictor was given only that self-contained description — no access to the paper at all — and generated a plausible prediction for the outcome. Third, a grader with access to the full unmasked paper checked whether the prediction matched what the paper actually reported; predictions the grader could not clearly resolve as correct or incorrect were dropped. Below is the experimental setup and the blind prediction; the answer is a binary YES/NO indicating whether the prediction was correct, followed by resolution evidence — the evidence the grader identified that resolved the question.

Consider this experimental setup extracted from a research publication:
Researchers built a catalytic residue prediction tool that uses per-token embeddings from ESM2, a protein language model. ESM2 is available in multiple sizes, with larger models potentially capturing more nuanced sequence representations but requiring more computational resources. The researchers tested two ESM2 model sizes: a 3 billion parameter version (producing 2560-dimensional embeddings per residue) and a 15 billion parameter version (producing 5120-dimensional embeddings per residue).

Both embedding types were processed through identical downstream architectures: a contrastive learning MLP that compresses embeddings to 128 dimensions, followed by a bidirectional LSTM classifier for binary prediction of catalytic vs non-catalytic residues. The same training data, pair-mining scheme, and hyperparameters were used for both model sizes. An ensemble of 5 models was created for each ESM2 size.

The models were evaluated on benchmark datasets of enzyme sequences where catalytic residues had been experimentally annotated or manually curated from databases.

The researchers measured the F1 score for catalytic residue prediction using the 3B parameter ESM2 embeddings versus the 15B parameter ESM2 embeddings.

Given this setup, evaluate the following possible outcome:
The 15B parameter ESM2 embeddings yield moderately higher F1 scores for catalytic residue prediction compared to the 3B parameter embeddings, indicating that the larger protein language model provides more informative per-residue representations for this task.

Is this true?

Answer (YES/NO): NO